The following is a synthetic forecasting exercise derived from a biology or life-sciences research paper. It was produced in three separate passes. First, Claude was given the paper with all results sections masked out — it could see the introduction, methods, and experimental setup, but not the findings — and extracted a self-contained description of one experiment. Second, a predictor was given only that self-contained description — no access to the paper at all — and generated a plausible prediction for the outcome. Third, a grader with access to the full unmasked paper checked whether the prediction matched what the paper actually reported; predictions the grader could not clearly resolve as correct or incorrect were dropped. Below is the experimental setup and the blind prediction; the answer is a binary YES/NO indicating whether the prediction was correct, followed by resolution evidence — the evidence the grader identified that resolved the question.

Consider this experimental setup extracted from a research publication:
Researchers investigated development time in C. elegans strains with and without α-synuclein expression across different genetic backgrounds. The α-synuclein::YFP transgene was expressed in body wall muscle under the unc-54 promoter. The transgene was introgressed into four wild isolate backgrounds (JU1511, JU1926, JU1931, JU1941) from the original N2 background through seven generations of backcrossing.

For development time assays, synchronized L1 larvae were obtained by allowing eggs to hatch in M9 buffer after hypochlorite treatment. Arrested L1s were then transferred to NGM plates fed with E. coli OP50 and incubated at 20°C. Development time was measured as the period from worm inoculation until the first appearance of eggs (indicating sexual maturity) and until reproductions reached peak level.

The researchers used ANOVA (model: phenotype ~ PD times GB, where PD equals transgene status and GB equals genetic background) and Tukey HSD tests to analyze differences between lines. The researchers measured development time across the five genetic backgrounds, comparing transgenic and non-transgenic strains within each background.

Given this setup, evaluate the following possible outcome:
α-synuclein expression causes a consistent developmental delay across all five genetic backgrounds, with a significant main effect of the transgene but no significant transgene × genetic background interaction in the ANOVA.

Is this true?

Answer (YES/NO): NO